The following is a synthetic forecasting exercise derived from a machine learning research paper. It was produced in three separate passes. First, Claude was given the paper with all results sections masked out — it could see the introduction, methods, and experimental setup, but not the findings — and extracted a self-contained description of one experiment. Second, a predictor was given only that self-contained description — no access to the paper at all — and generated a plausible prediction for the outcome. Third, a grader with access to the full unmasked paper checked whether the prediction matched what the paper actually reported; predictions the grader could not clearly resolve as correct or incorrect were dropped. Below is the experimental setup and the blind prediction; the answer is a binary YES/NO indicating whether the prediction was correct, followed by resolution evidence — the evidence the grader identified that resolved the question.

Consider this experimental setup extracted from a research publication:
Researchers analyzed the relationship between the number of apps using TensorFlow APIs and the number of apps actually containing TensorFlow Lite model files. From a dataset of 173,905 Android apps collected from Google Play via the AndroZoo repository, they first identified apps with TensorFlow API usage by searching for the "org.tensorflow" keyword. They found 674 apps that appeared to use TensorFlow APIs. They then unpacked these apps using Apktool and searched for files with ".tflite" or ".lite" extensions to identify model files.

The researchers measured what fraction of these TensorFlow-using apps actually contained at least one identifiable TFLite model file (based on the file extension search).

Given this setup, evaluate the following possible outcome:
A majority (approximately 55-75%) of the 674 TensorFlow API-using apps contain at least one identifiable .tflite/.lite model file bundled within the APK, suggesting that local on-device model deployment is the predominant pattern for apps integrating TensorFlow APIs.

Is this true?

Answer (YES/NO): NO